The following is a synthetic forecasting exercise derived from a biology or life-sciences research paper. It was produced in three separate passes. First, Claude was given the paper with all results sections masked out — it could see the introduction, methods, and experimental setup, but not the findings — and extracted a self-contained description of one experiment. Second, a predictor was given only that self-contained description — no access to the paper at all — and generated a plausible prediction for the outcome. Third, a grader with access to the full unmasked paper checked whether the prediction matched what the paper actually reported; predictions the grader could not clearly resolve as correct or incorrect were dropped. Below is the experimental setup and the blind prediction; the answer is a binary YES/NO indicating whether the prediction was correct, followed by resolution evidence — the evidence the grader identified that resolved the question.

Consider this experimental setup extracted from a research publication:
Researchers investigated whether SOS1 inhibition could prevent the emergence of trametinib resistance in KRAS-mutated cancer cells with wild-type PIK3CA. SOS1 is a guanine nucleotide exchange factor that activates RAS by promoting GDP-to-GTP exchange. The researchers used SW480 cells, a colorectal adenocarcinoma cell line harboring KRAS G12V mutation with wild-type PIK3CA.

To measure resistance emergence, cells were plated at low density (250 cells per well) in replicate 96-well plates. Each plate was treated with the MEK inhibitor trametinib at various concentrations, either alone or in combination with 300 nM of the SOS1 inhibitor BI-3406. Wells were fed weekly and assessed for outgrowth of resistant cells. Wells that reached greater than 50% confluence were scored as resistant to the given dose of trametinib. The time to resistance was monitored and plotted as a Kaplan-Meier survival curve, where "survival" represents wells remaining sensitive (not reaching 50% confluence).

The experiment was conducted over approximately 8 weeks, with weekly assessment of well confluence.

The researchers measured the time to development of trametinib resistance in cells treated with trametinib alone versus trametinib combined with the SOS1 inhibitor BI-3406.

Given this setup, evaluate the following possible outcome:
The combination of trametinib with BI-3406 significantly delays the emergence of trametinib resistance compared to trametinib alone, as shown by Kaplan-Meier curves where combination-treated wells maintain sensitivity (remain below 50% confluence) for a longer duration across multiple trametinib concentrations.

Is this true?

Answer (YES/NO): YES